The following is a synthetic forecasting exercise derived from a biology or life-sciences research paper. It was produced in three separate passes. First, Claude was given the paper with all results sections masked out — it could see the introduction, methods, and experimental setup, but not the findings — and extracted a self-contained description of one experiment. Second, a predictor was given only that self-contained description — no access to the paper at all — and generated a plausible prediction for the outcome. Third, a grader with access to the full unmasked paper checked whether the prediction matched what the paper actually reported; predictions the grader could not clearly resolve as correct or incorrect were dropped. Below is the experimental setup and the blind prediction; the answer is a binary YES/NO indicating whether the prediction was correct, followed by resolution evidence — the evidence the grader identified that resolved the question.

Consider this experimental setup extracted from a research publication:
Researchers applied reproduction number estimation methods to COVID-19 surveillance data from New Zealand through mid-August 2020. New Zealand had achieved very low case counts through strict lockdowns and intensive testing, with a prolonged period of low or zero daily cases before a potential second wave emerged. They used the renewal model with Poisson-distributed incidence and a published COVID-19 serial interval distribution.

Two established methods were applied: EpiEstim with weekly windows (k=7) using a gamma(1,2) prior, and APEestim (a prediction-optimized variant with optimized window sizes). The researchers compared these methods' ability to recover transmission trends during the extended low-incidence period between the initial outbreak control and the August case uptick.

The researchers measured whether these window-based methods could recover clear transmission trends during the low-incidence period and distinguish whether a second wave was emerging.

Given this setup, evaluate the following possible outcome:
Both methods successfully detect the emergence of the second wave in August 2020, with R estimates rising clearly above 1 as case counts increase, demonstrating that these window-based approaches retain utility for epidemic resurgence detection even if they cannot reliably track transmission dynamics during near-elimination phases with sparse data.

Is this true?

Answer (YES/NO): NO